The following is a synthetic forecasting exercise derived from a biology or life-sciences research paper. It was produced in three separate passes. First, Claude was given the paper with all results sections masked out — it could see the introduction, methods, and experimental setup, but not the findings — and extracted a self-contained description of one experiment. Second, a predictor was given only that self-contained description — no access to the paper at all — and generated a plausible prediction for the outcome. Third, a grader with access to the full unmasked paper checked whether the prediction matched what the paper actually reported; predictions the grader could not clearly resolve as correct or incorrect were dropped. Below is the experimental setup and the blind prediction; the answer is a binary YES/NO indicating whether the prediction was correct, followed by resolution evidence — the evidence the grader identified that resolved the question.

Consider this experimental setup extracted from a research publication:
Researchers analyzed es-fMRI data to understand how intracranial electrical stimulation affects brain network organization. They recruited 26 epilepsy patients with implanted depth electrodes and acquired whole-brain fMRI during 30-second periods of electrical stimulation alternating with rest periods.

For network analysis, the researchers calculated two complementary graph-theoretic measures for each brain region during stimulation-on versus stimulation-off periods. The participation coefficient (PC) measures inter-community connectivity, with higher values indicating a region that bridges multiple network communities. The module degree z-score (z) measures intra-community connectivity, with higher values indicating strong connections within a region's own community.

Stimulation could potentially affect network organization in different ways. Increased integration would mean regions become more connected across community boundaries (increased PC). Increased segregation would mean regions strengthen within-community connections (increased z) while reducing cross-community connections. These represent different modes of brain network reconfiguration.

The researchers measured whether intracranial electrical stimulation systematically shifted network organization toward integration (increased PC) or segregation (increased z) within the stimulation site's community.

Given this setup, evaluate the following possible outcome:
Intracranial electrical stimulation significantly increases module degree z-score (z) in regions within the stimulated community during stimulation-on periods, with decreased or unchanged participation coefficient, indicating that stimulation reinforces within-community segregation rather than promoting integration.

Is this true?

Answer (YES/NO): NO